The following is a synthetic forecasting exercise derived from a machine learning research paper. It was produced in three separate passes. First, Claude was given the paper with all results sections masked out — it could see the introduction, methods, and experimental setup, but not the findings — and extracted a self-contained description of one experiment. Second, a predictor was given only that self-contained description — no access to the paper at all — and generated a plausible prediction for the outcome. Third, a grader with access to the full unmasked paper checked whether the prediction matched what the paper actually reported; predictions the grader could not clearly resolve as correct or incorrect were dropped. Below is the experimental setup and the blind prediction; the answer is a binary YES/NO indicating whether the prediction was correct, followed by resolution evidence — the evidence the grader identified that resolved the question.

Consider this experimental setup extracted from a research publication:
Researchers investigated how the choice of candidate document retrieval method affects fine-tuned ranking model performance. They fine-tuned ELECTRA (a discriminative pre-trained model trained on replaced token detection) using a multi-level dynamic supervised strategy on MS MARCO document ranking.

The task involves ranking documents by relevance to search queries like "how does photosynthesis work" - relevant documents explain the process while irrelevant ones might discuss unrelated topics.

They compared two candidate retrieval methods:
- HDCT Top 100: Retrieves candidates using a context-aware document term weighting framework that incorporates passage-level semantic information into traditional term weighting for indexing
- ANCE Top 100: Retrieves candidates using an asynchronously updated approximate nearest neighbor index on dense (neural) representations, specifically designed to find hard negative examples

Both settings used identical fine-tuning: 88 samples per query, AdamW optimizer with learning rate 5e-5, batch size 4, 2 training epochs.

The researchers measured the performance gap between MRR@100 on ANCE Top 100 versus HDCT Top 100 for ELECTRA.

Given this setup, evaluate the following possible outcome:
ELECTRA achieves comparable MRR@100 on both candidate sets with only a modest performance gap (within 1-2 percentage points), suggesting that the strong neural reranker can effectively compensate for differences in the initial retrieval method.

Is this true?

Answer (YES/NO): YES